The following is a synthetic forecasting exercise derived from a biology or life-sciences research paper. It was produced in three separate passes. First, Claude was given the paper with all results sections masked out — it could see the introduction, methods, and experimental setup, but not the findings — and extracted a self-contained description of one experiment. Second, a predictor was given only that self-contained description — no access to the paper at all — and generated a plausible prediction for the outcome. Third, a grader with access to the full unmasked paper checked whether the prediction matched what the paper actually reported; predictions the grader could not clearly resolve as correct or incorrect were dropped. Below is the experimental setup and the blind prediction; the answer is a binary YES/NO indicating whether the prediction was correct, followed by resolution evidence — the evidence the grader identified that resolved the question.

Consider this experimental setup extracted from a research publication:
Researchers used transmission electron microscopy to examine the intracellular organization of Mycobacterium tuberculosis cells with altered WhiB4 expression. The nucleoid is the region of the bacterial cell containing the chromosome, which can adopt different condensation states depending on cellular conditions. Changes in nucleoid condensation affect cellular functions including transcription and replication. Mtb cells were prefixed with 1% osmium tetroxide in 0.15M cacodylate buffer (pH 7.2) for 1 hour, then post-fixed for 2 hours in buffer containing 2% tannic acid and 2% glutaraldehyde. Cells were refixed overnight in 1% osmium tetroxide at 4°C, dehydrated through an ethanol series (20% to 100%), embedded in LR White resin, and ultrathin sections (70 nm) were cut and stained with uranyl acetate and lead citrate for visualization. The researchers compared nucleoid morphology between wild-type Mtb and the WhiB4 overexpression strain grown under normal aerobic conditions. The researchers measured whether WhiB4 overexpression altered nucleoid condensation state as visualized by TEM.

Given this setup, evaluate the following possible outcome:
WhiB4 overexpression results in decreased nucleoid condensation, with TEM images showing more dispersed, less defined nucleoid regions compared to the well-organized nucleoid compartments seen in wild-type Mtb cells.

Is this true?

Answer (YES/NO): NO